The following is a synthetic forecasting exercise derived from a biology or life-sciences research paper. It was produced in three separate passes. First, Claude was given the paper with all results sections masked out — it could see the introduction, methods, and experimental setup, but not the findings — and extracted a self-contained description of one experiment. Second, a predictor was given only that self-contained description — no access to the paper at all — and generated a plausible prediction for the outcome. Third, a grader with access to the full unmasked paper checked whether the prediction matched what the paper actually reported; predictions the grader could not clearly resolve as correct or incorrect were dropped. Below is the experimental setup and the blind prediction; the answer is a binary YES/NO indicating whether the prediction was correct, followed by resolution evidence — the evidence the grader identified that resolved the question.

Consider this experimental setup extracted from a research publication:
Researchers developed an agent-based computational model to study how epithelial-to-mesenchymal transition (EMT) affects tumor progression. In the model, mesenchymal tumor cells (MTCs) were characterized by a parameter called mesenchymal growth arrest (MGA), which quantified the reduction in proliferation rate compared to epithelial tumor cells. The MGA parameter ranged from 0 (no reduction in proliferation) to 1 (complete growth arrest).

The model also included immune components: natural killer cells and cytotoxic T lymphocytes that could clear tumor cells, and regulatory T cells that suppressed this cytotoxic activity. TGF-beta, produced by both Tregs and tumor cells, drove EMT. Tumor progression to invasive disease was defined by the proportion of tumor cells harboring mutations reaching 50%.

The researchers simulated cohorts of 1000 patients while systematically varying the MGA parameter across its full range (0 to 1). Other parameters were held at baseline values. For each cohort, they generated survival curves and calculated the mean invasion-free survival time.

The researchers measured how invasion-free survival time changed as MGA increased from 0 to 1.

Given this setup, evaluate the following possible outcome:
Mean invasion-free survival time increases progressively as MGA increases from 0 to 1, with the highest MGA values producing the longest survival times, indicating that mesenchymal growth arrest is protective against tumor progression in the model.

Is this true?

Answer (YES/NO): NO